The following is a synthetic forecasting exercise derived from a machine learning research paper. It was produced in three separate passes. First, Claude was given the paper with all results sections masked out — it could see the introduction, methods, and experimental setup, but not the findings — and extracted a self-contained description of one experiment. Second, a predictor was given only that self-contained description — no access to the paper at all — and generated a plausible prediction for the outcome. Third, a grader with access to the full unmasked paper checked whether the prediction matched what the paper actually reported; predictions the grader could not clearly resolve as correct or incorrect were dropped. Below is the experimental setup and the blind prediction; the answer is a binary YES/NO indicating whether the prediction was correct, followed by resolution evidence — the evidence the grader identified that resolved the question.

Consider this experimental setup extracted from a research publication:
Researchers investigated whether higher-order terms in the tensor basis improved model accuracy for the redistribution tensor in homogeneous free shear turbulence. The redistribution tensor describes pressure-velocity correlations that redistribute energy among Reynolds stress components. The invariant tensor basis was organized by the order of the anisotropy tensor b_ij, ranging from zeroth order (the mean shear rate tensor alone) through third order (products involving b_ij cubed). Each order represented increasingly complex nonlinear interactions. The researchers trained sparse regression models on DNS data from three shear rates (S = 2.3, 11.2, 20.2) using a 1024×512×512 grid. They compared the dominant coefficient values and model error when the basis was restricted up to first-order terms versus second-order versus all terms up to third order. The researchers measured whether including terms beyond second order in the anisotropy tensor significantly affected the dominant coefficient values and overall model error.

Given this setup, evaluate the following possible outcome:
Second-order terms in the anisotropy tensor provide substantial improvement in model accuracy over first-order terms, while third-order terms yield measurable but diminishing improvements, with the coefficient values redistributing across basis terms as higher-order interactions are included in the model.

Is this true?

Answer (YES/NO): YES